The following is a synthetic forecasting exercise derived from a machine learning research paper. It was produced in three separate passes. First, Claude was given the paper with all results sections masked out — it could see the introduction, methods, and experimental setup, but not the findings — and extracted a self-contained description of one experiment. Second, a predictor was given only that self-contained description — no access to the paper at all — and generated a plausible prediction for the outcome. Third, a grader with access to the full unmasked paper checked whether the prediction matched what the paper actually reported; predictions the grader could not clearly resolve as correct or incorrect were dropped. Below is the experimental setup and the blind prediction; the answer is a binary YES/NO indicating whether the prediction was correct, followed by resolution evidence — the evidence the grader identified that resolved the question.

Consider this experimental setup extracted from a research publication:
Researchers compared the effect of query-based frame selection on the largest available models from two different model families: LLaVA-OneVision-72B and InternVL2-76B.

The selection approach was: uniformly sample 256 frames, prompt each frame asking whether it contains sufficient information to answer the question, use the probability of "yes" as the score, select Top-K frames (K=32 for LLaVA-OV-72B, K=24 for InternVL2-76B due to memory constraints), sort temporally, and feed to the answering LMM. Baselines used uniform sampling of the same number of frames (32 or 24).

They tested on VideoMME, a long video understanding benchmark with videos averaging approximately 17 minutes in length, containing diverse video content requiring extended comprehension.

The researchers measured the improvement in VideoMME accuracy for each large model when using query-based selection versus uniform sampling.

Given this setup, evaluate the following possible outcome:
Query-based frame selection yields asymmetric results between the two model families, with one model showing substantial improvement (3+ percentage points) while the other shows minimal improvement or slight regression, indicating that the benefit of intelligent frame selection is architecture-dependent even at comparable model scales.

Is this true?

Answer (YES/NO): YES